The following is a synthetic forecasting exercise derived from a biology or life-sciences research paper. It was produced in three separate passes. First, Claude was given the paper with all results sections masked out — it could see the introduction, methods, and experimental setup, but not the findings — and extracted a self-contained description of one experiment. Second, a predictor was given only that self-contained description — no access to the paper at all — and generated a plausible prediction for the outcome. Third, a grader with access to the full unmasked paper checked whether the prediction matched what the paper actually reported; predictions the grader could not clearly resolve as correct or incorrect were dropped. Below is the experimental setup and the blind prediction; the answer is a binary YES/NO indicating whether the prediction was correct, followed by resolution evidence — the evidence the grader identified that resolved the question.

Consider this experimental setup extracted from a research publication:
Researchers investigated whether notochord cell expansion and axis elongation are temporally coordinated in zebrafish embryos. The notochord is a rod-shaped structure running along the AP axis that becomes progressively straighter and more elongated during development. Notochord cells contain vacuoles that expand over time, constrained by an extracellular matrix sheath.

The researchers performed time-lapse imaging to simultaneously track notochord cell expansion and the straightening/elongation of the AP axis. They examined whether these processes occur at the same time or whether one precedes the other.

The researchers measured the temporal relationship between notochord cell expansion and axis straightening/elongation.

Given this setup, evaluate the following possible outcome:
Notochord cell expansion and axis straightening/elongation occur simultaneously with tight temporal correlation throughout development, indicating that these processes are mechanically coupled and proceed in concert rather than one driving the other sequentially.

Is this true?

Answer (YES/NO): YES